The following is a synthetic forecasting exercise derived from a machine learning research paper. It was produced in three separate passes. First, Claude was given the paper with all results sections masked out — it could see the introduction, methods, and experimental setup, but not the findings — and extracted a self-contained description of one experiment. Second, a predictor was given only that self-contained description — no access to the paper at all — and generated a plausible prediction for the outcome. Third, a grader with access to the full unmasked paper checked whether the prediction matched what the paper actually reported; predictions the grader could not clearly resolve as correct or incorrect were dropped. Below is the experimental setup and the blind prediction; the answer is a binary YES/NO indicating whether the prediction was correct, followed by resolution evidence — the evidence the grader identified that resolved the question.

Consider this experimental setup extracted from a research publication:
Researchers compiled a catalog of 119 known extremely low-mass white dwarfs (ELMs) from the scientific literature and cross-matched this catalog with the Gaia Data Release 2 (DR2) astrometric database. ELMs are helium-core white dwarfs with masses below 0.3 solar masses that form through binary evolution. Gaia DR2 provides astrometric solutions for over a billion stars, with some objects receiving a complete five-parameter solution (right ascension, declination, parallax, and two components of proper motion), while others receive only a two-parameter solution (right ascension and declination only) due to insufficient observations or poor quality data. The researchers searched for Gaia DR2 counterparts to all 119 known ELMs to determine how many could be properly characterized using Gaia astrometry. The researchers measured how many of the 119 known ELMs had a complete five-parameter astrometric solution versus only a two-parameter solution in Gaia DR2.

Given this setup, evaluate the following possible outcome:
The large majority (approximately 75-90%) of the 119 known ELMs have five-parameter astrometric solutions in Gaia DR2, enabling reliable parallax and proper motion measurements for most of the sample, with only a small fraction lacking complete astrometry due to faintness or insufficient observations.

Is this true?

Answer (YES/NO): NO